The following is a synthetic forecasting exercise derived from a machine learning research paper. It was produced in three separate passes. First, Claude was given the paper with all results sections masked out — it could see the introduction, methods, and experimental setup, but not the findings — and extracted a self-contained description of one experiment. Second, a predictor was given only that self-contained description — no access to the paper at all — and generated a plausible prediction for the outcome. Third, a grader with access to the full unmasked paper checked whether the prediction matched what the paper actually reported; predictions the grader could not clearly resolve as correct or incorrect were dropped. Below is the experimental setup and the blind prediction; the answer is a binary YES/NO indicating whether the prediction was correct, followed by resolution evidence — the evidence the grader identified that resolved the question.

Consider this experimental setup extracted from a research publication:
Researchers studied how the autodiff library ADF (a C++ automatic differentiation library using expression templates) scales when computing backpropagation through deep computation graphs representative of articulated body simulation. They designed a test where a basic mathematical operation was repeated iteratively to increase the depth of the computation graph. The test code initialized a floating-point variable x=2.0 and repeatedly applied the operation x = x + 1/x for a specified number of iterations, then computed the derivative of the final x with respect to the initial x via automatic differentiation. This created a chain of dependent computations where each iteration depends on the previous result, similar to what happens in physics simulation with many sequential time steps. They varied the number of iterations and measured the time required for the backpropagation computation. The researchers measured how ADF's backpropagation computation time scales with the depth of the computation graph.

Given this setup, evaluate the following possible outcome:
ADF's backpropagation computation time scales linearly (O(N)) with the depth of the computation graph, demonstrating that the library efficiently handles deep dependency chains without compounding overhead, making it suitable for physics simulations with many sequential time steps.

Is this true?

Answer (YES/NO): NO